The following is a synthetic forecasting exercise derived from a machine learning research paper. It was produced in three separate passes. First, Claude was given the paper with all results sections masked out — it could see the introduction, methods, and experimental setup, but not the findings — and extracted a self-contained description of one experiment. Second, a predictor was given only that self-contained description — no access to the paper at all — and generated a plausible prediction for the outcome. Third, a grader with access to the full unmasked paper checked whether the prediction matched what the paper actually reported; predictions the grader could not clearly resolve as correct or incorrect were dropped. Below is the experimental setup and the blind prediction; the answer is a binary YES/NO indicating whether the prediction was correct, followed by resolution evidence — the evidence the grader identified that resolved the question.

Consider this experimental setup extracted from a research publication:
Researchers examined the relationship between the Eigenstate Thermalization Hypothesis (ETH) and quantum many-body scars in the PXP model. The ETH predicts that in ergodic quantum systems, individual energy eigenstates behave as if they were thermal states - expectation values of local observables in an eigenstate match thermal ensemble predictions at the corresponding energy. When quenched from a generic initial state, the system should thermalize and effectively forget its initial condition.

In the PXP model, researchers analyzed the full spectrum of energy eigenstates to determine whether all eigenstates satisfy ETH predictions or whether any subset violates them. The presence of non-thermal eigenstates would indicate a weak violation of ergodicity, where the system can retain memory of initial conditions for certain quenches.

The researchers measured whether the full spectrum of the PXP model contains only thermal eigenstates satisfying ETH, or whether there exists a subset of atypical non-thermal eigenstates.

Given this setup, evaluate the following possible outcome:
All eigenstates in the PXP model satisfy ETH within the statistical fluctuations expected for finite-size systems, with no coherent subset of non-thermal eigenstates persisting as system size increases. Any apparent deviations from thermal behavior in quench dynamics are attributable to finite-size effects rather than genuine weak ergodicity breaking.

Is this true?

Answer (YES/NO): NO